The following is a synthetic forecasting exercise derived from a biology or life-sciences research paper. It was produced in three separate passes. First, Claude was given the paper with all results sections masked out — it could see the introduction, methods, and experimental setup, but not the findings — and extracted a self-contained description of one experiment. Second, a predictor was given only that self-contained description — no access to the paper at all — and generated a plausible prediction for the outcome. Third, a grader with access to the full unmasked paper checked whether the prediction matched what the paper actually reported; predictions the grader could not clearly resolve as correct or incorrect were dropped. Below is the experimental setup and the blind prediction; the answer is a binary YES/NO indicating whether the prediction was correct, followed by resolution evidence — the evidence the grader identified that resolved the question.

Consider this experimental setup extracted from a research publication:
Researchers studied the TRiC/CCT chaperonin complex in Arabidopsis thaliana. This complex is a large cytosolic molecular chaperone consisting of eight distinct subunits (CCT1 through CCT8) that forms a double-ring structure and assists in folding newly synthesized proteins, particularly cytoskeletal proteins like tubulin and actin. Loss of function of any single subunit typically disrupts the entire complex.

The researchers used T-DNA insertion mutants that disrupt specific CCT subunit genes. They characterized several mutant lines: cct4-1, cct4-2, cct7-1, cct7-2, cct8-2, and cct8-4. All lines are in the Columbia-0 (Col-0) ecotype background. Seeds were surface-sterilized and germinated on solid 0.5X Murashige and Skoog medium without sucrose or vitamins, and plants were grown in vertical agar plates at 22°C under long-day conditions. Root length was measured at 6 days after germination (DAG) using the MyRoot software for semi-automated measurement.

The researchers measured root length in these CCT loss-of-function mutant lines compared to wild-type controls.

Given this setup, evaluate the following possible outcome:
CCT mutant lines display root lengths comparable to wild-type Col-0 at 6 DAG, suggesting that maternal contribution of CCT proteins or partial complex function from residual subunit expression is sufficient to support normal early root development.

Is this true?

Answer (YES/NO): NO